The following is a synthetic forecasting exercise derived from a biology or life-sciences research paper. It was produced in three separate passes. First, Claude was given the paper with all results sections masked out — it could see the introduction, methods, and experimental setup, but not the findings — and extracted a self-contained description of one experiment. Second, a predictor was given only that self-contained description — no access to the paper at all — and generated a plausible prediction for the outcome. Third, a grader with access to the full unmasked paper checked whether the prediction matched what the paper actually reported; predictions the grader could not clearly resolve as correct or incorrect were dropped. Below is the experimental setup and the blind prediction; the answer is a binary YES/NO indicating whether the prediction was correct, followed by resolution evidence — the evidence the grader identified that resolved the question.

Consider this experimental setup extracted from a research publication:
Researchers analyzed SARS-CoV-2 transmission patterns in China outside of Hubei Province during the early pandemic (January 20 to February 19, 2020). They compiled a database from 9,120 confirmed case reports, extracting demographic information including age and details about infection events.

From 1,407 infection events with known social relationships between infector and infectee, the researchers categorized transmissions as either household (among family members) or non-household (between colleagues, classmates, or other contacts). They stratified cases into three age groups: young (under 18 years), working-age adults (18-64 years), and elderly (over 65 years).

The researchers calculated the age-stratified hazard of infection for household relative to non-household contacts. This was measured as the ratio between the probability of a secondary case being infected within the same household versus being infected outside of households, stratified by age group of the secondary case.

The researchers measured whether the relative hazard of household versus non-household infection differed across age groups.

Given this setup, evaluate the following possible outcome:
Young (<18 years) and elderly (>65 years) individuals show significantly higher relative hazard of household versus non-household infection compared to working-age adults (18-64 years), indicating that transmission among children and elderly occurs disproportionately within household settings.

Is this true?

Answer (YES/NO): YES